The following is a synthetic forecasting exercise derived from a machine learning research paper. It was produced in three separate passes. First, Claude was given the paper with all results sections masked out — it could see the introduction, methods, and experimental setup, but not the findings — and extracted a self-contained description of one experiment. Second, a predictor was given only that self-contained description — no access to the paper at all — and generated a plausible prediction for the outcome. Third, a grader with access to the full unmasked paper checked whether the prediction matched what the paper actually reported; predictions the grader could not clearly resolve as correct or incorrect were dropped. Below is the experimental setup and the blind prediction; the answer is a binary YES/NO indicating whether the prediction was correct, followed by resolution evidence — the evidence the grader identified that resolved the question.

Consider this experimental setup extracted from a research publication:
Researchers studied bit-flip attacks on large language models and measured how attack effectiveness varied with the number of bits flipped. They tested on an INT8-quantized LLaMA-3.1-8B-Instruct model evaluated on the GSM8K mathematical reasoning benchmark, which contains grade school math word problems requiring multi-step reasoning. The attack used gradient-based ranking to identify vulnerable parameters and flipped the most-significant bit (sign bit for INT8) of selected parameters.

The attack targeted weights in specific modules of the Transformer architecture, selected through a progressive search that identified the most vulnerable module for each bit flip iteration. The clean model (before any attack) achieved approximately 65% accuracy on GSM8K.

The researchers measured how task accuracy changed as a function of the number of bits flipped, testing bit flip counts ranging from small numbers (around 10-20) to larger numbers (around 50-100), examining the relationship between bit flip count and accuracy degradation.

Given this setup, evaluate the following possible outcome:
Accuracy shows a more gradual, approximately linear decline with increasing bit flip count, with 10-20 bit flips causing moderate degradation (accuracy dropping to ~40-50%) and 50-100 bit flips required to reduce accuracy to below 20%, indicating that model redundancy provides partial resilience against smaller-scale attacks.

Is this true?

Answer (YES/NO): NO